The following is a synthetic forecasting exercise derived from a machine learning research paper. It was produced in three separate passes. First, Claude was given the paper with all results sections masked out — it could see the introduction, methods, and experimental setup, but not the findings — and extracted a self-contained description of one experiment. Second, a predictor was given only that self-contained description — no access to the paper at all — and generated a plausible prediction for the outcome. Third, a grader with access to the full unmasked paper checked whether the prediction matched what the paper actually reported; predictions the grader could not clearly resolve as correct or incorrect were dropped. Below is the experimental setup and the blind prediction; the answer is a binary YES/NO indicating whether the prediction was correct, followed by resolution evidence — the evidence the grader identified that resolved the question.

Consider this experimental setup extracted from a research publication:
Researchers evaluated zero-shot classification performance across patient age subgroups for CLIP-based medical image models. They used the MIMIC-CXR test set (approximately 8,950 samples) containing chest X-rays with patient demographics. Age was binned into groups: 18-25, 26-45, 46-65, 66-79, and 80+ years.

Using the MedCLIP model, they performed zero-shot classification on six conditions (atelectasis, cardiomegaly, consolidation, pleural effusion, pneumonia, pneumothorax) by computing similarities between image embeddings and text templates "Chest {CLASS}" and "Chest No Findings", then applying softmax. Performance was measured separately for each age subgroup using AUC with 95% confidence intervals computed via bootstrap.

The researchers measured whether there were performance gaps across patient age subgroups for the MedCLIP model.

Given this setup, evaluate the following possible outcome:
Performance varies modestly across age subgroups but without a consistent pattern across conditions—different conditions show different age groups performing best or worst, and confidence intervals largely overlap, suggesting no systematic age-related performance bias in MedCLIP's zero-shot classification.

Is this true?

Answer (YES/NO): NO